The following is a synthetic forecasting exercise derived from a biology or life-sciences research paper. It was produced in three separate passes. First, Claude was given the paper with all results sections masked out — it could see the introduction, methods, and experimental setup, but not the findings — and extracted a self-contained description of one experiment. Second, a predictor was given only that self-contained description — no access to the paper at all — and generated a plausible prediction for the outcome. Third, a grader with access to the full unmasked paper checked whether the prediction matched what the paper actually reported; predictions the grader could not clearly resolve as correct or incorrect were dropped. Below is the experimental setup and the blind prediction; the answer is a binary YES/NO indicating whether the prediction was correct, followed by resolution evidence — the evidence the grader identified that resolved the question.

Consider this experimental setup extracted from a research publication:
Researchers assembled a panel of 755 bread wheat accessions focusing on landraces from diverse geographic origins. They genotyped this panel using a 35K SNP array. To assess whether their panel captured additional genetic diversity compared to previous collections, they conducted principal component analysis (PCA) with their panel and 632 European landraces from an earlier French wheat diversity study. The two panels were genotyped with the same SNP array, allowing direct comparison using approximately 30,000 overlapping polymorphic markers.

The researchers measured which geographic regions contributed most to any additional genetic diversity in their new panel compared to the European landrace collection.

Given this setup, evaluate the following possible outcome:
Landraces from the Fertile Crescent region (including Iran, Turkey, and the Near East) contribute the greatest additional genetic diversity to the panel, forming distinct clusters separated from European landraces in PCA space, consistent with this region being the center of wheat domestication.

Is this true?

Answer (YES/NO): NO